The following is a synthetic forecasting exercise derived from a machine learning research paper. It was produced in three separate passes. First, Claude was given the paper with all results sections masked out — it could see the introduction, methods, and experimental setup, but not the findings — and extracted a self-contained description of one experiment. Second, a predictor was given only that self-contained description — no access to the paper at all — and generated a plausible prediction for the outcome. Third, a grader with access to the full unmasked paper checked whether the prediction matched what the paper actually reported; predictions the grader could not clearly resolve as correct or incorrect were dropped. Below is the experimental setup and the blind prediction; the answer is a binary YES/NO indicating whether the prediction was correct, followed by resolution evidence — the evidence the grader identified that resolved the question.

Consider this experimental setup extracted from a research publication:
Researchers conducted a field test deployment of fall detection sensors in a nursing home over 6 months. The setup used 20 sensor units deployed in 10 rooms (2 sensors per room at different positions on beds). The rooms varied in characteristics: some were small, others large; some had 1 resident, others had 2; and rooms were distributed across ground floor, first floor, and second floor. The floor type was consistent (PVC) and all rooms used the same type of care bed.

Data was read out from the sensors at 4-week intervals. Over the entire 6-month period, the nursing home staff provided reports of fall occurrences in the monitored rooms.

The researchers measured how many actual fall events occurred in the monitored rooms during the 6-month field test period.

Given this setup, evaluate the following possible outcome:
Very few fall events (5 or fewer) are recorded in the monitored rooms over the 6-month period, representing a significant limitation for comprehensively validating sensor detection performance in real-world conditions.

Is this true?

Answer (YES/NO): NO